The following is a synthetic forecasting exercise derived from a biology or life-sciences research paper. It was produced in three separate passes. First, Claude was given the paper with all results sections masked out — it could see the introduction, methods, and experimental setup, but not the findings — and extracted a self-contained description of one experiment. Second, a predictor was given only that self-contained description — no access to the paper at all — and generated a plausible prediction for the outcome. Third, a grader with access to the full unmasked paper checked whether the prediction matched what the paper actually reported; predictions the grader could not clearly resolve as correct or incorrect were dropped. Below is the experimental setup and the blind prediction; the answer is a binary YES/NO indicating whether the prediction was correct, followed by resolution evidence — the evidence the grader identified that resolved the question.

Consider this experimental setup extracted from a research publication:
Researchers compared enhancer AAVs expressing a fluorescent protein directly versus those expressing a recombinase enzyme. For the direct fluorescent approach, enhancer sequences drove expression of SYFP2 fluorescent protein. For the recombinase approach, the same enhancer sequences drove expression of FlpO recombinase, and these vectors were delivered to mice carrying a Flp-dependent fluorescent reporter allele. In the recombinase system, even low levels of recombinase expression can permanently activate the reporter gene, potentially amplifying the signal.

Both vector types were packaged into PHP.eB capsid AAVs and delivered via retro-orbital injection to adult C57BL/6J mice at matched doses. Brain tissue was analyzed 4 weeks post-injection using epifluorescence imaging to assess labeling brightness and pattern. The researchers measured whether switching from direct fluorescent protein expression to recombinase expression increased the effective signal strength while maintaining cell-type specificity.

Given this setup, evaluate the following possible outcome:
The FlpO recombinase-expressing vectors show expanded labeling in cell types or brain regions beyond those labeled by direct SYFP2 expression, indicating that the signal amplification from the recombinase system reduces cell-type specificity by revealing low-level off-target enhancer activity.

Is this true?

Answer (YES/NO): YES